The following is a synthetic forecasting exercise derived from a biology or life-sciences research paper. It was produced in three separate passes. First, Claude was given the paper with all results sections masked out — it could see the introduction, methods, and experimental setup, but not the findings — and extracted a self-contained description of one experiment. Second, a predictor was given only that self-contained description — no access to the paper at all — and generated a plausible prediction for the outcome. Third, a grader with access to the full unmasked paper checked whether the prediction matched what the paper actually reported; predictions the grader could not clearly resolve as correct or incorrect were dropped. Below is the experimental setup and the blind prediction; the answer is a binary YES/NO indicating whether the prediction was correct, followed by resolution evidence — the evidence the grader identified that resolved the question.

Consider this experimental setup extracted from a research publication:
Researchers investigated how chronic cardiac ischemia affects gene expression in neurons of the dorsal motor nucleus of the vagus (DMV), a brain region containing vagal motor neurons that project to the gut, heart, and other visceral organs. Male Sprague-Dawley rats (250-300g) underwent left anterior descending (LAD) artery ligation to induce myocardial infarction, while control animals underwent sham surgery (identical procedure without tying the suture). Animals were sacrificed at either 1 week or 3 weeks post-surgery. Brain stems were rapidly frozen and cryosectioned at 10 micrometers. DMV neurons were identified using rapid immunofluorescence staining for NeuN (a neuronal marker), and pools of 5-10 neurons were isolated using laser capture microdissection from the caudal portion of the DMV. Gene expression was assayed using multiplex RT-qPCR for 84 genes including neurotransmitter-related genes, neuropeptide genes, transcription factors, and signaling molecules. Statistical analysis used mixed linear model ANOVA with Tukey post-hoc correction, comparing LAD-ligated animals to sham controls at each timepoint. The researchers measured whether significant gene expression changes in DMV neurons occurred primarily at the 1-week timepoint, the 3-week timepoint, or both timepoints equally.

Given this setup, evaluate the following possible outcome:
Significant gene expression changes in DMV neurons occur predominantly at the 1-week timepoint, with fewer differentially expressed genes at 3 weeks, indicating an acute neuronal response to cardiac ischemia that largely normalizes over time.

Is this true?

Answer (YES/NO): NO